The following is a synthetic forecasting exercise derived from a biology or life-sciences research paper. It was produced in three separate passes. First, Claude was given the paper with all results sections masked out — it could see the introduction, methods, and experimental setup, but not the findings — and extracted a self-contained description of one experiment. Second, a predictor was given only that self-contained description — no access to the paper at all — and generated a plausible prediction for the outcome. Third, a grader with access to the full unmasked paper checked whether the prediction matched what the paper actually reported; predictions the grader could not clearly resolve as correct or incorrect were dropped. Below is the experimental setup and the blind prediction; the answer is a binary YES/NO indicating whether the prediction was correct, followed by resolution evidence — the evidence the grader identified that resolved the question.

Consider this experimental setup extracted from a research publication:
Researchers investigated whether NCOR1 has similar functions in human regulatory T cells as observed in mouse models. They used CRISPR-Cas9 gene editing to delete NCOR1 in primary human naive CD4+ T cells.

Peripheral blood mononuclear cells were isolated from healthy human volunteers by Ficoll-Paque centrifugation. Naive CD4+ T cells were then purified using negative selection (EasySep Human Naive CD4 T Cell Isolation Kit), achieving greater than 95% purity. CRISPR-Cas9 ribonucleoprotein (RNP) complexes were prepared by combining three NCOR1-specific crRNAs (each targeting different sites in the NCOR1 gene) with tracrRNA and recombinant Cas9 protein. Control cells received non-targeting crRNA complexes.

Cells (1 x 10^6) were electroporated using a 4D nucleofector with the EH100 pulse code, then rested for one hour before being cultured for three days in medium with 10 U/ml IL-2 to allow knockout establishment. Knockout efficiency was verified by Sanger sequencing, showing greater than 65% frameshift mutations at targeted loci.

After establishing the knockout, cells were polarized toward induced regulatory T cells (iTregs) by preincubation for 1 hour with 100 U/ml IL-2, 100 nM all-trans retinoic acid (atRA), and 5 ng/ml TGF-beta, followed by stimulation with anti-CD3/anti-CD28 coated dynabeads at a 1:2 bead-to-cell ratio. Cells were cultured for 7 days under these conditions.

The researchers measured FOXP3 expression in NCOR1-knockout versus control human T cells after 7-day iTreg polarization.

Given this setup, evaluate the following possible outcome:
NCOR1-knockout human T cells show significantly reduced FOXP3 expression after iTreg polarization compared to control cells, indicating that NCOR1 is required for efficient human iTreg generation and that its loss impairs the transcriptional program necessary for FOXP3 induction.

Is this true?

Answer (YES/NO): NO